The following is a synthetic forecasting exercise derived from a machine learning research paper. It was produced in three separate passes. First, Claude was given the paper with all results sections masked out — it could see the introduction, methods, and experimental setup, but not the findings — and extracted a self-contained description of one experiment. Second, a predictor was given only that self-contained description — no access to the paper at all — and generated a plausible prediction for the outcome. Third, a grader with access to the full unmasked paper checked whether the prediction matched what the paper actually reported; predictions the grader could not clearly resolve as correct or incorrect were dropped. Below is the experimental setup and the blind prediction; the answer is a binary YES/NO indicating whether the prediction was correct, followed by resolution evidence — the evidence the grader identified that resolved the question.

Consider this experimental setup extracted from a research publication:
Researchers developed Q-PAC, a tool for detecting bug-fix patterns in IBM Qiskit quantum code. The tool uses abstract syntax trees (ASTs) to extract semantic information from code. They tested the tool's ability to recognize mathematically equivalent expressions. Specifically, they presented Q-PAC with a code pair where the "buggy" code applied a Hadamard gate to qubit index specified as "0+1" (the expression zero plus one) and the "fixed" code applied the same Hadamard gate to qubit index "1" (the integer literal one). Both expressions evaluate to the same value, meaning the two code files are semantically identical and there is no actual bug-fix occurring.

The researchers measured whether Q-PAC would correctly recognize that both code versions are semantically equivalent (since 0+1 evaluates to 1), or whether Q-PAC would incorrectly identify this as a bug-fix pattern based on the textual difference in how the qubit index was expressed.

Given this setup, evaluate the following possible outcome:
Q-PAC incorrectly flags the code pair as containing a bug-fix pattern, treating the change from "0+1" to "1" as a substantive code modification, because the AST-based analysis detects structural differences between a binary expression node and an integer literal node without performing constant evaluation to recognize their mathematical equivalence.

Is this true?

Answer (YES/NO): NO